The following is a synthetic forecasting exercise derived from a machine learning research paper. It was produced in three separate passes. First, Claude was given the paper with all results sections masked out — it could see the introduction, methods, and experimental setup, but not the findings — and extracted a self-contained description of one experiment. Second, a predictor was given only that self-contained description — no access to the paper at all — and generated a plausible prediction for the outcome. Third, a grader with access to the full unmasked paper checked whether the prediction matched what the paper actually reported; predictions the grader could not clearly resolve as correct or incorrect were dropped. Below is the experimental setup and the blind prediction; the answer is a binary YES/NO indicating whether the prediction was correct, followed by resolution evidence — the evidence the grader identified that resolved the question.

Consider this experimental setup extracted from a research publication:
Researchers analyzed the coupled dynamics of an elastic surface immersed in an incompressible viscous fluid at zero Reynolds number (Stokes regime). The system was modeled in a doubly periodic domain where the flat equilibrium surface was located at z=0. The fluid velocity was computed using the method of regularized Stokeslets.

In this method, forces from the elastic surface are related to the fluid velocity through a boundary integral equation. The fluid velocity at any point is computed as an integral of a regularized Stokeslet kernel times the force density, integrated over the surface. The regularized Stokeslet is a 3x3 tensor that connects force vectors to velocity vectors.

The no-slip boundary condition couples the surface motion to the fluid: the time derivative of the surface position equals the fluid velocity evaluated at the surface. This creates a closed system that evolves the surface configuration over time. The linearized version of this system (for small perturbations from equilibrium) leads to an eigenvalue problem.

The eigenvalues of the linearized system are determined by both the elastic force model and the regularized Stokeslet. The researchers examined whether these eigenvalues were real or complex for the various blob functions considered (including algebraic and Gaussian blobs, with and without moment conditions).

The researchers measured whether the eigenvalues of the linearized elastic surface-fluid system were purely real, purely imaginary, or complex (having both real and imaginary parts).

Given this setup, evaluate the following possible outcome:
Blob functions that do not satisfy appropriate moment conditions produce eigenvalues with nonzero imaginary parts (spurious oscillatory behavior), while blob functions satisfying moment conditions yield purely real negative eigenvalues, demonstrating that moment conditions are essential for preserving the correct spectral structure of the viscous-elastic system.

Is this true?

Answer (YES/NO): NO